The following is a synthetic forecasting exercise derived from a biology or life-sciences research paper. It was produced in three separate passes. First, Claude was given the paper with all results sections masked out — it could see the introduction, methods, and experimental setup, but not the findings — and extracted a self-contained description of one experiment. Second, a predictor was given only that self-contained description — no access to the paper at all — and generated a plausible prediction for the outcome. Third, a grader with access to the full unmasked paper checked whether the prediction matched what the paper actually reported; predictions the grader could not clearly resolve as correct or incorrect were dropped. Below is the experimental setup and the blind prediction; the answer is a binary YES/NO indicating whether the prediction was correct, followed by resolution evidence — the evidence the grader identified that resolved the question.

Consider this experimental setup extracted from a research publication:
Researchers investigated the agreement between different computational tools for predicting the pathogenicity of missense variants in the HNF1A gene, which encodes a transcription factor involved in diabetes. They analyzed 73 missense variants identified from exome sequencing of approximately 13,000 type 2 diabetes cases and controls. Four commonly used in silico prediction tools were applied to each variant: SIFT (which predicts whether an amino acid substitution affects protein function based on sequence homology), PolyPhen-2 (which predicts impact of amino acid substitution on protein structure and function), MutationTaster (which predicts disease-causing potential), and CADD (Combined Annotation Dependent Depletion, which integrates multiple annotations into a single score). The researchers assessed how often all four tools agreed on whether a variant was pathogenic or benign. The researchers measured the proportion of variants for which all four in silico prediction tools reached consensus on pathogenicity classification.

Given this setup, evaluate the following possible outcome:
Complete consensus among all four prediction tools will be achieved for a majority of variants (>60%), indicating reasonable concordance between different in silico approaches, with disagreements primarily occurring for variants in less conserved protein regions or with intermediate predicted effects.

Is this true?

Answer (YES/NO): NO